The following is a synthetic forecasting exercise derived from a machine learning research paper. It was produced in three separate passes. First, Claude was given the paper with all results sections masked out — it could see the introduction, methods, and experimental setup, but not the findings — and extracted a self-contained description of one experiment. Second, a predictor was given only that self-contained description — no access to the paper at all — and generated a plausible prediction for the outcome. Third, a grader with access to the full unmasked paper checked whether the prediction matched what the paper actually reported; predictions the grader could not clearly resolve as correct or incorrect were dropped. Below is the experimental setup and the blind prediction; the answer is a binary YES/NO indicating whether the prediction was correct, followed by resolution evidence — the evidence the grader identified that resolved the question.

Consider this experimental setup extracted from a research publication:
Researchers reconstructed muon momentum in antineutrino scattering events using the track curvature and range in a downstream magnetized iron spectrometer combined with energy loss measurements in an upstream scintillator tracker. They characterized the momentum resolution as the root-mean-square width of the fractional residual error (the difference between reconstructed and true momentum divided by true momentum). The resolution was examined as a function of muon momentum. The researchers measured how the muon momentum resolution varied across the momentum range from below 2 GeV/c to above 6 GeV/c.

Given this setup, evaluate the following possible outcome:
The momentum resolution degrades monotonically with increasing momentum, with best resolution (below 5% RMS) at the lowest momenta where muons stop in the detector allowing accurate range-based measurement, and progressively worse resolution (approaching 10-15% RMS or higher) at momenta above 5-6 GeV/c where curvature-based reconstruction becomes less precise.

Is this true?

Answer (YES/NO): NO